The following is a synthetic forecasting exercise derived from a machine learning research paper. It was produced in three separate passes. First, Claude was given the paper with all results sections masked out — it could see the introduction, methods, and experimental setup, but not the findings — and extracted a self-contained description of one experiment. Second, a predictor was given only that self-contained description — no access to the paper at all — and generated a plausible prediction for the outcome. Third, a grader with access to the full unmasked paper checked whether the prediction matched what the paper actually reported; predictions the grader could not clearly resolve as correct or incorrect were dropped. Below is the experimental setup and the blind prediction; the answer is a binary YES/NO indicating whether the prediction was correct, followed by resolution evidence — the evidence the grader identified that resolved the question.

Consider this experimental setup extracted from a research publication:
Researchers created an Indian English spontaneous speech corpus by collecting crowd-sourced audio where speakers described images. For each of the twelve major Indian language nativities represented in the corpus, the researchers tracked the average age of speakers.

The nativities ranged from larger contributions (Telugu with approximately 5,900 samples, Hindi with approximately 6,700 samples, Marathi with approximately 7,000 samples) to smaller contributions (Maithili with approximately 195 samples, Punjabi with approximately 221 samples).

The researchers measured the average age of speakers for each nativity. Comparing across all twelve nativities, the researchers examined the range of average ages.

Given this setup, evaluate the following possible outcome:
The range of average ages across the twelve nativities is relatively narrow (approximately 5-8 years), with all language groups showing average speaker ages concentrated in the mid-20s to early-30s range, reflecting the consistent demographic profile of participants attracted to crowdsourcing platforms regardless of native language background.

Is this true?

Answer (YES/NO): NO